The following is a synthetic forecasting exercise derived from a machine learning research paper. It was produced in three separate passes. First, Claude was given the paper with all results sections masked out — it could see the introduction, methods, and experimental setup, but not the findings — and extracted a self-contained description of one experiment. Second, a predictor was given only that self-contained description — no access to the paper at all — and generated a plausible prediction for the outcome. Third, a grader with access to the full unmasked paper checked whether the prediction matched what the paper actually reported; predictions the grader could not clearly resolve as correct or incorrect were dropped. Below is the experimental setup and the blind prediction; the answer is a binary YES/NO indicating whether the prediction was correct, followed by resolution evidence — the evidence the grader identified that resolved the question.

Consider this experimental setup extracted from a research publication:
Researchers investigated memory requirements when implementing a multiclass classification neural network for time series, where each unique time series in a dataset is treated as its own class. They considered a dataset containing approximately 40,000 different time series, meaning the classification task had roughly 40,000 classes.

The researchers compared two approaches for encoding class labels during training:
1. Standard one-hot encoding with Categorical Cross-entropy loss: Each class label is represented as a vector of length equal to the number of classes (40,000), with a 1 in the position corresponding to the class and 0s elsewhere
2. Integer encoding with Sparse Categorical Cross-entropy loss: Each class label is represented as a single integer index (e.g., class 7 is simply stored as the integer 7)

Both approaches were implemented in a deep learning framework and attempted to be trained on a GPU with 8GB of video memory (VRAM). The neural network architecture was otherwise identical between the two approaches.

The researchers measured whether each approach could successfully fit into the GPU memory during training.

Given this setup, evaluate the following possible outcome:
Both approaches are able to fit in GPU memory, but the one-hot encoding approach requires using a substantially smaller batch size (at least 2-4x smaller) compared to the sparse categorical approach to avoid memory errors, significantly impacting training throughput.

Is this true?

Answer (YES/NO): NO